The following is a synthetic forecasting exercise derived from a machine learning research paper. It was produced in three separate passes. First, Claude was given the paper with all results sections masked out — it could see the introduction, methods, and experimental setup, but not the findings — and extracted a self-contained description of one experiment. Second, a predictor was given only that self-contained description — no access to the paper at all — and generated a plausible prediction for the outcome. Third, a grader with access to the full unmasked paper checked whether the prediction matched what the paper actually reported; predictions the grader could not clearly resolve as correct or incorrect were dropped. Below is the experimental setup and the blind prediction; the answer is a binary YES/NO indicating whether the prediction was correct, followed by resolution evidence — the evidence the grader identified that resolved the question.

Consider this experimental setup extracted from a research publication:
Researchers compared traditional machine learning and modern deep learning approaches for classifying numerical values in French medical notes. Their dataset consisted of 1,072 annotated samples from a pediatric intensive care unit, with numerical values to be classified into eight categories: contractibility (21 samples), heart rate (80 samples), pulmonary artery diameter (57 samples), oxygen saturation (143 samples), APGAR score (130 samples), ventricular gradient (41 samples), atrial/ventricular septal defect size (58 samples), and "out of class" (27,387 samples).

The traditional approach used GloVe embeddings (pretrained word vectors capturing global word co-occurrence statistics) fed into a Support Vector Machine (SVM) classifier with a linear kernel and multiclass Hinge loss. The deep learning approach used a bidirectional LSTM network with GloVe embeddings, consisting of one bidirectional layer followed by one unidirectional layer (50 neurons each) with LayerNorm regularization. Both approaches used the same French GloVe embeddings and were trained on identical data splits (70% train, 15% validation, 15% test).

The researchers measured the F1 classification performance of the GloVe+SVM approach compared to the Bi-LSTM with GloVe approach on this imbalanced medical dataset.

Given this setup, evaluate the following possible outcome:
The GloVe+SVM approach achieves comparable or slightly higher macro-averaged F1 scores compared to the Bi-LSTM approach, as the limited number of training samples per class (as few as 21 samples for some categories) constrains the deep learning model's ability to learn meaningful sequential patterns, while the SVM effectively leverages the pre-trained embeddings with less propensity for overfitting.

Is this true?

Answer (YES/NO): NO